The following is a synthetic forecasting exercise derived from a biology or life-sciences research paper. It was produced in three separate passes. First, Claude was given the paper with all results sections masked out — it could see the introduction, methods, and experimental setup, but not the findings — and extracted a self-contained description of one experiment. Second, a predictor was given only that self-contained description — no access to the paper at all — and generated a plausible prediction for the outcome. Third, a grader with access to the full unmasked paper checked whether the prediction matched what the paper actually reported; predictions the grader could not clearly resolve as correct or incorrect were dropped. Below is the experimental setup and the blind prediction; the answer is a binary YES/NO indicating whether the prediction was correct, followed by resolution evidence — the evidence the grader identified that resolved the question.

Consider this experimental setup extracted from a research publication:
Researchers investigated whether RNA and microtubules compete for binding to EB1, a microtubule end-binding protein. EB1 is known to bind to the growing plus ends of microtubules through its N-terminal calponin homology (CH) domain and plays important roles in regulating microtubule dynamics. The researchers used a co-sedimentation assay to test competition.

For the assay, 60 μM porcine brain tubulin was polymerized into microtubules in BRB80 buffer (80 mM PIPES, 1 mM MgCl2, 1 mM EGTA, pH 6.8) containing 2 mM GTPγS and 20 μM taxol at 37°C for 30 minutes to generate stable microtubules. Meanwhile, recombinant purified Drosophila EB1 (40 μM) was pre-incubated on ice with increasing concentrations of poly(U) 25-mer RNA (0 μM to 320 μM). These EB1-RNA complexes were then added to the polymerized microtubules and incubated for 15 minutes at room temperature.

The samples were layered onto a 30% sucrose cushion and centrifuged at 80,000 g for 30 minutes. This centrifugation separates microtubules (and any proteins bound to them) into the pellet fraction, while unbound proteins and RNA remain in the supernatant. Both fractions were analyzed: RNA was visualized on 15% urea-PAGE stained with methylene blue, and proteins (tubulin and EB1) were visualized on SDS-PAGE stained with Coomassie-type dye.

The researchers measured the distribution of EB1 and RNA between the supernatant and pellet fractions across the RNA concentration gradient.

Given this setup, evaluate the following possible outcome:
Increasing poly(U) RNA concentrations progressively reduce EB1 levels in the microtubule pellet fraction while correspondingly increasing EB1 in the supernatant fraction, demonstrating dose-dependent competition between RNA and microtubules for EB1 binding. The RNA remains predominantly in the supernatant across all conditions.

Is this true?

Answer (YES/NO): YES